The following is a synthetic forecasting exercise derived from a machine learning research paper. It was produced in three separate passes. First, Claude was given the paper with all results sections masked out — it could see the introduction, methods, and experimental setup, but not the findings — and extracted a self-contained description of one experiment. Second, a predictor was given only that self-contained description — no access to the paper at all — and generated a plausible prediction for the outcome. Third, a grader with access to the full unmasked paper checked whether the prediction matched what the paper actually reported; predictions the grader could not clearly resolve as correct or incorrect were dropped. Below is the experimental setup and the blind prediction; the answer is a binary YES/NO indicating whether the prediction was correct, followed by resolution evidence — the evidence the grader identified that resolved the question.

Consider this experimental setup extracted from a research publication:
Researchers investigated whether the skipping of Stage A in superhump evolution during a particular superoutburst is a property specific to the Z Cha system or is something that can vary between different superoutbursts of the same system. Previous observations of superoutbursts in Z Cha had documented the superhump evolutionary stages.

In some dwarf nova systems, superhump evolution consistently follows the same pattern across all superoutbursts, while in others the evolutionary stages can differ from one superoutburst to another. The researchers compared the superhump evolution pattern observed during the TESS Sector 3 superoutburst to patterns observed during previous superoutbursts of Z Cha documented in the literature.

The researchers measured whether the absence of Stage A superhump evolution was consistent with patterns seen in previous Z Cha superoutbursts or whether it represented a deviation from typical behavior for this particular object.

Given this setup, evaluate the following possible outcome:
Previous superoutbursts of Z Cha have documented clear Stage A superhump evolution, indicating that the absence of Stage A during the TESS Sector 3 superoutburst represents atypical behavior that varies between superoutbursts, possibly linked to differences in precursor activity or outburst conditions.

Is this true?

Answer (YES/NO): YES